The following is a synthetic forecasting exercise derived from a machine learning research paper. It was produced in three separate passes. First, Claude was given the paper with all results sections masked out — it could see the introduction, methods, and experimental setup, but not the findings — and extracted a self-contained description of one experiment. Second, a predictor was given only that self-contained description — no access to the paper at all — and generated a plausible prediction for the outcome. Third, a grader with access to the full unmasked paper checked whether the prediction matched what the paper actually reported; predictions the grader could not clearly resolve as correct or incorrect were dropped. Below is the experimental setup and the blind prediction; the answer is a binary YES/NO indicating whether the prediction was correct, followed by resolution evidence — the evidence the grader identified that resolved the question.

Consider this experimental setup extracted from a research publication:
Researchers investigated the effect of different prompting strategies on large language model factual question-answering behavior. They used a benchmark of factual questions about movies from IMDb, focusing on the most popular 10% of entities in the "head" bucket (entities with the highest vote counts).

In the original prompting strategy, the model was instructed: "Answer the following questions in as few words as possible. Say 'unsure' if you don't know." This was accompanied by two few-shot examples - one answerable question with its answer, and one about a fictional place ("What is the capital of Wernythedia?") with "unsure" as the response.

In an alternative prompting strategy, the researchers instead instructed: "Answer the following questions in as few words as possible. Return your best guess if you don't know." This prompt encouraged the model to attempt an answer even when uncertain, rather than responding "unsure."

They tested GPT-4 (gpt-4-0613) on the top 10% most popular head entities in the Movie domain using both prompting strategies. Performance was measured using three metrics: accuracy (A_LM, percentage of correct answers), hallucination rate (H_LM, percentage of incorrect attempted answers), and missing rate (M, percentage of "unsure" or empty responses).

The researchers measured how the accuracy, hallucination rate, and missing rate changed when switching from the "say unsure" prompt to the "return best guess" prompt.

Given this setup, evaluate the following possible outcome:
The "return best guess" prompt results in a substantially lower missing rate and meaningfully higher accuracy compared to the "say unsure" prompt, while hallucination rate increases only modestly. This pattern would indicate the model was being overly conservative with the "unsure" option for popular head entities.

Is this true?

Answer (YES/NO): YES